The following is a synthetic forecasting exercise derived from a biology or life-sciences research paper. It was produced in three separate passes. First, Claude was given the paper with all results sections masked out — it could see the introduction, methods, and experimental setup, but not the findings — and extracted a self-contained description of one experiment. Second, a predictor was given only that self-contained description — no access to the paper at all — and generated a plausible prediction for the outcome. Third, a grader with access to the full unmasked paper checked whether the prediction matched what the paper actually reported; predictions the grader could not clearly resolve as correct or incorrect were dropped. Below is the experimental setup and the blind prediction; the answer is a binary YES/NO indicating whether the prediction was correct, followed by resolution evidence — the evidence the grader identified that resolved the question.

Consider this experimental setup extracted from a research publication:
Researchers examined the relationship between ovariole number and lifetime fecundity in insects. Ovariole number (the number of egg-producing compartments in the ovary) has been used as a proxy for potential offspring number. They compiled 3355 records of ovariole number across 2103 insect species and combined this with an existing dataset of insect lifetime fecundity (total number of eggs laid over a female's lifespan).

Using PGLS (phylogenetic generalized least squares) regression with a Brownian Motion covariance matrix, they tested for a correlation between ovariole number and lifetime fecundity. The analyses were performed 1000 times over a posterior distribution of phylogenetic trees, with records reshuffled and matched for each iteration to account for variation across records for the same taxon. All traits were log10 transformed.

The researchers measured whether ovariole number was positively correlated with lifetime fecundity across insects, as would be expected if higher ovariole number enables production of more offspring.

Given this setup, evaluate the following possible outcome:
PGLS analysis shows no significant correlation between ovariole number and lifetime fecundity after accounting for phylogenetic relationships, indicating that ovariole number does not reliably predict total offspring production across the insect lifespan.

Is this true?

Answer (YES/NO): YES